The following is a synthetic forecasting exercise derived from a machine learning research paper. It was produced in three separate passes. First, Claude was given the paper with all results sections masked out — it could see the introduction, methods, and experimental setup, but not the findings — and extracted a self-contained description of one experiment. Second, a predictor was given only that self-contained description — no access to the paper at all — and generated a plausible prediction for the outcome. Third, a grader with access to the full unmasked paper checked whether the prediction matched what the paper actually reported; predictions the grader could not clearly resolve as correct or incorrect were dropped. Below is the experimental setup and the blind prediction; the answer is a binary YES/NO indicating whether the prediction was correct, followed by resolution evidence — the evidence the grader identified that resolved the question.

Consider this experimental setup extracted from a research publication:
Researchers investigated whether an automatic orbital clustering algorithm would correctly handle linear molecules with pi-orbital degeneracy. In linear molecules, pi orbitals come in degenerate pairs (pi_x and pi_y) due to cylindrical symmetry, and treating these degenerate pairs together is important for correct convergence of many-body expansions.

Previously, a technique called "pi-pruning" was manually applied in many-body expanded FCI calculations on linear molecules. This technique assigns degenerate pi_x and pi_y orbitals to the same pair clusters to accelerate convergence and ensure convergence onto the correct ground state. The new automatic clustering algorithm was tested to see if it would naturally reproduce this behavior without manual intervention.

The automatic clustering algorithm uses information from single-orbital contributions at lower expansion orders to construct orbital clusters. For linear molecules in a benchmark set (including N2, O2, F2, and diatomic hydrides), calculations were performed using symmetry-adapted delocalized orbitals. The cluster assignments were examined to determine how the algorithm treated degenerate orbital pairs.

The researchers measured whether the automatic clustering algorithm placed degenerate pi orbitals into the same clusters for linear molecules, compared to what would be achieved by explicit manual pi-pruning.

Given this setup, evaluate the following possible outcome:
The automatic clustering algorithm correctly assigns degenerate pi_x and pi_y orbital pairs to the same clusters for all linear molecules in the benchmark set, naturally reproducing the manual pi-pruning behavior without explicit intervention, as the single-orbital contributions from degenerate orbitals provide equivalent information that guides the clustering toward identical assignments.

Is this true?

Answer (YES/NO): YES